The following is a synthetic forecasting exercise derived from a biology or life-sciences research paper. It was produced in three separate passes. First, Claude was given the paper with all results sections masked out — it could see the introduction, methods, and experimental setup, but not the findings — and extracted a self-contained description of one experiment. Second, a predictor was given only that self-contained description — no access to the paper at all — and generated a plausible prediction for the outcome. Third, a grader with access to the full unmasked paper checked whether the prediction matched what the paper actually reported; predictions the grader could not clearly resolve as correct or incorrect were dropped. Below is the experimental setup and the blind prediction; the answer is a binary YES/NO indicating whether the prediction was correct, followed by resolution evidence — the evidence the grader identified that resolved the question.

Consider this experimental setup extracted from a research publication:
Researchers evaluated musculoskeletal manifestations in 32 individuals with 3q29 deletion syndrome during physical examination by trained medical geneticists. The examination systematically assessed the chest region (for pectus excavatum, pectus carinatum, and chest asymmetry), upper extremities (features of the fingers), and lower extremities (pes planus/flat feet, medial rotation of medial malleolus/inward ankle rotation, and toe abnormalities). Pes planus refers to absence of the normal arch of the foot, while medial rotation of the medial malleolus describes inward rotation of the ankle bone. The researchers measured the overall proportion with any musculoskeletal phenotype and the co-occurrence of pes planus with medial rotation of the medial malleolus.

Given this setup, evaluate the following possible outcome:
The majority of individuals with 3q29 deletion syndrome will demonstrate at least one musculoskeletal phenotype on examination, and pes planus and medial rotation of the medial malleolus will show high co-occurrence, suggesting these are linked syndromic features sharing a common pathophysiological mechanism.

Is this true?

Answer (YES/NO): YES